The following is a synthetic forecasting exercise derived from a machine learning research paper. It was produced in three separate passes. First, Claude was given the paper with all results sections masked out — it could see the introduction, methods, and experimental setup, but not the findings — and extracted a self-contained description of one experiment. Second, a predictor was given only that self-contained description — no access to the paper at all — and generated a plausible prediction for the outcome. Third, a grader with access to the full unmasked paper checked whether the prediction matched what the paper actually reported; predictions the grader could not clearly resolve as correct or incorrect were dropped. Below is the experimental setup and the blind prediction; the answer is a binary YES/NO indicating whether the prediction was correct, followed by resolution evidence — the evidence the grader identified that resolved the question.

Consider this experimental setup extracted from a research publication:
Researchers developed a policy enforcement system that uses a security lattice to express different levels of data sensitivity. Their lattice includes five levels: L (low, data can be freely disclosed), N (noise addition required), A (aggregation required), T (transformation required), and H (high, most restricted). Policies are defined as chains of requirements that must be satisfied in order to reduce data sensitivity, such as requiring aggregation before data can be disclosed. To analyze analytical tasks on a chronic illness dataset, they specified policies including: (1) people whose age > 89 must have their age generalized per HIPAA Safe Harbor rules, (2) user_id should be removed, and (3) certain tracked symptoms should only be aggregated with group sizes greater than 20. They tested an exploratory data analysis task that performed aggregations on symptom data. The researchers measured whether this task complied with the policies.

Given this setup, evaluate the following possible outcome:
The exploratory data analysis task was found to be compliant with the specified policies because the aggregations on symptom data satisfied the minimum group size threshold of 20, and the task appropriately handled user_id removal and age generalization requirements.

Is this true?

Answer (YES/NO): NO